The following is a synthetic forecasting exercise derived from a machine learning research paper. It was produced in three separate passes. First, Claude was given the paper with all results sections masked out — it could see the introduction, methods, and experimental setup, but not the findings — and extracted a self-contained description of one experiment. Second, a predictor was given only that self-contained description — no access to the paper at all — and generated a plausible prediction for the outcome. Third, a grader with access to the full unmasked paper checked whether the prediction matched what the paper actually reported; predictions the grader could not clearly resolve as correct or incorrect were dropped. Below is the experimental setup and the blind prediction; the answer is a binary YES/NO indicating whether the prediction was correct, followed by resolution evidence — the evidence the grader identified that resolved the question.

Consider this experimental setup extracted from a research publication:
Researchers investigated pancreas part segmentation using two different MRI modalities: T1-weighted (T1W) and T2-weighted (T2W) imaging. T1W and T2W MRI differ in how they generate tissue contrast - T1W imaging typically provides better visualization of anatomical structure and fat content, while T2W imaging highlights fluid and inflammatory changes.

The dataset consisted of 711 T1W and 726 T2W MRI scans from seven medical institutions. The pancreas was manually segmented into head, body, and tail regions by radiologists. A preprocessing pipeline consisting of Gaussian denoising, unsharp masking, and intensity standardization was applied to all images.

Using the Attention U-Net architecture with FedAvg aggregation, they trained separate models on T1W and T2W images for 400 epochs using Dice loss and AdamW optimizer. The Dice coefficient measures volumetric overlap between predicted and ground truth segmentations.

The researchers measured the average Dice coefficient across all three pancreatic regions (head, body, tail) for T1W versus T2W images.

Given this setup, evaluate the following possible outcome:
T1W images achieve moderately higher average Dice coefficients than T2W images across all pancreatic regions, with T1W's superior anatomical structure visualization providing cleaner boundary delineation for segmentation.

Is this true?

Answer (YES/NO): NO